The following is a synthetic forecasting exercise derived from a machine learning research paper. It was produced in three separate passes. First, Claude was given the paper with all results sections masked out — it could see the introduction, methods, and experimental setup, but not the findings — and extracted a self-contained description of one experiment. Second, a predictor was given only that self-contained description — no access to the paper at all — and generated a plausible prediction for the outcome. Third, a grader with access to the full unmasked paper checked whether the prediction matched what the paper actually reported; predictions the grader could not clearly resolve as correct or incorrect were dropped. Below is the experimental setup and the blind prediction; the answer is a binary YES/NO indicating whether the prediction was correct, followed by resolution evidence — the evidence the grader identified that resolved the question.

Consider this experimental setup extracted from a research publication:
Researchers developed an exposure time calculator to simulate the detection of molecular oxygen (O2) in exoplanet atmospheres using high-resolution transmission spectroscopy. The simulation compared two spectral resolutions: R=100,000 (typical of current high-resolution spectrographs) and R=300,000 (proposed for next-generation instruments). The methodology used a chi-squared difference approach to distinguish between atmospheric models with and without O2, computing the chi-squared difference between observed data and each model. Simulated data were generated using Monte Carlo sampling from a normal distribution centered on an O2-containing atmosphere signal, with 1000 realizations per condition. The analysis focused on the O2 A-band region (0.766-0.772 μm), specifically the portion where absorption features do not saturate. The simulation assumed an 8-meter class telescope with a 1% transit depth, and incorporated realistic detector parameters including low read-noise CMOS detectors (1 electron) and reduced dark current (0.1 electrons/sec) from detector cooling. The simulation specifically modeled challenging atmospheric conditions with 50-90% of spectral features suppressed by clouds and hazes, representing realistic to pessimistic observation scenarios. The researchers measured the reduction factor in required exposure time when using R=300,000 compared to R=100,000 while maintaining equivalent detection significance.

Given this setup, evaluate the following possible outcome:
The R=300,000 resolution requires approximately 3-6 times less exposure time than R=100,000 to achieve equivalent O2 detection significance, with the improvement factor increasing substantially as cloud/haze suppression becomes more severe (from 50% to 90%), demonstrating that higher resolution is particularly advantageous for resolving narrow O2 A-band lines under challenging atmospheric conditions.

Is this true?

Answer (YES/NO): NO